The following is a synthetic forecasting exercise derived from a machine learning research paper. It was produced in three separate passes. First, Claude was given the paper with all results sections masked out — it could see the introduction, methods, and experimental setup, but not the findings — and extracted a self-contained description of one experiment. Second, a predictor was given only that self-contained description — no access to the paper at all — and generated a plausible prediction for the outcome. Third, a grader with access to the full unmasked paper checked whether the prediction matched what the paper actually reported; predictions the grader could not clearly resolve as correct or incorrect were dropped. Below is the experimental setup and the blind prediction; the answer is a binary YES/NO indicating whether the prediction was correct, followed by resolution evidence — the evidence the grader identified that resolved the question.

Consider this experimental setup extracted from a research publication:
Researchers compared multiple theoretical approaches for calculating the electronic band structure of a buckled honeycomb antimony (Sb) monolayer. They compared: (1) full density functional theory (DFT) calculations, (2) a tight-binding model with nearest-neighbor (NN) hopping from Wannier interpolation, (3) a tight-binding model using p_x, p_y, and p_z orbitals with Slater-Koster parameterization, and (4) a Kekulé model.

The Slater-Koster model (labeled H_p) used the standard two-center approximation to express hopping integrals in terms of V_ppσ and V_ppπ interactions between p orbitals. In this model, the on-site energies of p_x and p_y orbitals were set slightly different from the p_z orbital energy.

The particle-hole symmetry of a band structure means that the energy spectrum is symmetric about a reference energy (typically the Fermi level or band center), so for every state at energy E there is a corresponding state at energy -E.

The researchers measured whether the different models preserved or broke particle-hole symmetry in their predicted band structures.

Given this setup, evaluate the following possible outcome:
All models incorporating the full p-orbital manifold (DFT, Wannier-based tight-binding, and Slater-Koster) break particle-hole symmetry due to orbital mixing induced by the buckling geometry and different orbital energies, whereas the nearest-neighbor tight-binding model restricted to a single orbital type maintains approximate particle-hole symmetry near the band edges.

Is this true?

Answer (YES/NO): NO